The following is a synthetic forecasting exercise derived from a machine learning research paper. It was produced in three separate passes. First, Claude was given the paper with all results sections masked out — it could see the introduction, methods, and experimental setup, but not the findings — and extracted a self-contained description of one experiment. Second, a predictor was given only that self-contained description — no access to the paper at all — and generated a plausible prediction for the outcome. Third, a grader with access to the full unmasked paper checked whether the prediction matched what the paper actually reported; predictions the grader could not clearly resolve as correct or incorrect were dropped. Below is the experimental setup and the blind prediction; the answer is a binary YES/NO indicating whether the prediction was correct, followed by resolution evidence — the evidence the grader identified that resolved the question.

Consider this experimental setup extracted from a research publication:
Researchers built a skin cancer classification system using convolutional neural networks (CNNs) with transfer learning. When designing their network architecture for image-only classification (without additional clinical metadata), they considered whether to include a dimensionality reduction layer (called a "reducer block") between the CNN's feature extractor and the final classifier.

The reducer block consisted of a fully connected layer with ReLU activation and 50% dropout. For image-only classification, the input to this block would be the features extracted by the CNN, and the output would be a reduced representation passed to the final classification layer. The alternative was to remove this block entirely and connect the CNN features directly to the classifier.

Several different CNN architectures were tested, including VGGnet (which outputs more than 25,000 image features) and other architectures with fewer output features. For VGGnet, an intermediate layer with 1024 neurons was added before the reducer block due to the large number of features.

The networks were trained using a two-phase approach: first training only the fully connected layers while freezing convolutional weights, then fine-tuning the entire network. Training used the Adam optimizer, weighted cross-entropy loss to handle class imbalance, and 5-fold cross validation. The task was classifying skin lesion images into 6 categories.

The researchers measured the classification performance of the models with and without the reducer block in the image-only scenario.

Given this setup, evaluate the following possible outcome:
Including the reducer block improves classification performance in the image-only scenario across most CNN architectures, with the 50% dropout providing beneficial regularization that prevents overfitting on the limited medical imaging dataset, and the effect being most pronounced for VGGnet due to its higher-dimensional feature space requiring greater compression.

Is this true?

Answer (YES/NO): NO